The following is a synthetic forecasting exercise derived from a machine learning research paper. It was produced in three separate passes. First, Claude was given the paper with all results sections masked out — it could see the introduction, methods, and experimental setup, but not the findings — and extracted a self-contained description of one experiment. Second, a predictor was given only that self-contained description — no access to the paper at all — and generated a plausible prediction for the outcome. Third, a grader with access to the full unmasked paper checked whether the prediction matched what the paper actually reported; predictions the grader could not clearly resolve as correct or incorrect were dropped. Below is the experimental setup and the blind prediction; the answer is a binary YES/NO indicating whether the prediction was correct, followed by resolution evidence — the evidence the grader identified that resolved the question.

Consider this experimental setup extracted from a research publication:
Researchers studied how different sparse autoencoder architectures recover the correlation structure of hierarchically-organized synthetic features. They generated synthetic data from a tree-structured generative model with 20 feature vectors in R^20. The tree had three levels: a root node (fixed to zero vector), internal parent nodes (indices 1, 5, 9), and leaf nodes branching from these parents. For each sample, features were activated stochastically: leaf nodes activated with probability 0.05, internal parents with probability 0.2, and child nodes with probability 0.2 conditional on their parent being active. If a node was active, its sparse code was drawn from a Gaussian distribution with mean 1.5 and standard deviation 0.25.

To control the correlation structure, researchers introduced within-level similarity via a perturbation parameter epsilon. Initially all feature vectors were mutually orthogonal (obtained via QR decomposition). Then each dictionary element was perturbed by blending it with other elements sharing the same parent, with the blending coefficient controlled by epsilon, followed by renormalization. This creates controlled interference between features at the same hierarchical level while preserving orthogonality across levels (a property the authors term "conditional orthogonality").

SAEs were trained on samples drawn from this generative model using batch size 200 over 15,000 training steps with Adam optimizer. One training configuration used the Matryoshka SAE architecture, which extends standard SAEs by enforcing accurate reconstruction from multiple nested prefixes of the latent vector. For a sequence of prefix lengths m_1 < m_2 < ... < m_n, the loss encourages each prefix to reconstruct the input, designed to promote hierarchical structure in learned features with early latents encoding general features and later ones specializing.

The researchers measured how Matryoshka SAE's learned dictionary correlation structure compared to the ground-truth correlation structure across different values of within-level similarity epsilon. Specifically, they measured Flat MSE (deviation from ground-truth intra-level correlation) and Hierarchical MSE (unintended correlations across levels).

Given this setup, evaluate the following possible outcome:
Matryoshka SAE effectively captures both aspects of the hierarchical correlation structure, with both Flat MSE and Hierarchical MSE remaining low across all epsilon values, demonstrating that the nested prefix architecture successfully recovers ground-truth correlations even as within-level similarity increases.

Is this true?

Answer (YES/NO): NO